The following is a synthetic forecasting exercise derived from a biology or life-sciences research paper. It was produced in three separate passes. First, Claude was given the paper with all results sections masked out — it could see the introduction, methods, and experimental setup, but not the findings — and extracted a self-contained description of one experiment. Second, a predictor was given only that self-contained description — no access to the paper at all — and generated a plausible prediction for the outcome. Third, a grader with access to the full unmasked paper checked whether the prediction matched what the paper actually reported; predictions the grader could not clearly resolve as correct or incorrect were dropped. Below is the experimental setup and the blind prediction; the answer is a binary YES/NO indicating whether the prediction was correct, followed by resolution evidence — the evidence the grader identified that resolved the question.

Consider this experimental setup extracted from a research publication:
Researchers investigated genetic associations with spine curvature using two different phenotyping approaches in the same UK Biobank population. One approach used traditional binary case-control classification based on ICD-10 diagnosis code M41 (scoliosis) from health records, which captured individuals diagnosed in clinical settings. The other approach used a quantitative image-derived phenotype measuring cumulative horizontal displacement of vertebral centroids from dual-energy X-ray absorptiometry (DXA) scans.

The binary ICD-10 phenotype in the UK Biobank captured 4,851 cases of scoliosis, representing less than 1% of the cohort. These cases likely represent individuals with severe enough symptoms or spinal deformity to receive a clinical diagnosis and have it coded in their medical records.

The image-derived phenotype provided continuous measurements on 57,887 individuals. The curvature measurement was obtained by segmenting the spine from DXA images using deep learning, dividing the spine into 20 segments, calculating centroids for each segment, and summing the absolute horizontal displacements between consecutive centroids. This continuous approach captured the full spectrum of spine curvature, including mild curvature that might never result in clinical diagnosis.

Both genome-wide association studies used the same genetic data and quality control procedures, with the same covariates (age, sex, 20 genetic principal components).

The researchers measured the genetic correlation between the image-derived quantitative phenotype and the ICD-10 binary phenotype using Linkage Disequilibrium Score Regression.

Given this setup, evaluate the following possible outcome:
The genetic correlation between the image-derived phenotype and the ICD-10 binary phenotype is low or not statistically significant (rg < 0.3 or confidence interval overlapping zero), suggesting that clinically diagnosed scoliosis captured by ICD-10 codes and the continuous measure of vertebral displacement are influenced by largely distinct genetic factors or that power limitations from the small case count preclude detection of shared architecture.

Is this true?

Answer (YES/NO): NO